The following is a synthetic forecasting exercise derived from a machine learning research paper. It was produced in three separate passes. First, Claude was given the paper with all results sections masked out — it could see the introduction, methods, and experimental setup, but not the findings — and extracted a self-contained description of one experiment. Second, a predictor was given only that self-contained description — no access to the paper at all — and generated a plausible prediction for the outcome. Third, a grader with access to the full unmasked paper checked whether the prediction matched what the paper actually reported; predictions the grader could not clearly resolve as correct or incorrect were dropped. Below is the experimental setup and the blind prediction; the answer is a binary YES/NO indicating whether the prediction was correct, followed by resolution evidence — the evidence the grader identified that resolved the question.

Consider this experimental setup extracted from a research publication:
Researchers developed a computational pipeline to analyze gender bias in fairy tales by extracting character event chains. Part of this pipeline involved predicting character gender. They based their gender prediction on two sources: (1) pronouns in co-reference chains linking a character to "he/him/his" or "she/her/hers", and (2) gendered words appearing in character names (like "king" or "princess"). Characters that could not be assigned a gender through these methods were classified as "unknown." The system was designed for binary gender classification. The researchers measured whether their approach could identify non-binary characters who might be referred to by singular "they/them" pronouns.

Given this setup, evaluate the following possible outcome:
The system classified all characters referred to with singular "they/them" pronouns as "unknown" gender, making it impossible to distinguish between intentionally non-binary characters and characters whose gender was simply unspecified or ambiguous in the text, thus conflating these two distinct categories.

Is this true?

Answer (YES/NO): NO